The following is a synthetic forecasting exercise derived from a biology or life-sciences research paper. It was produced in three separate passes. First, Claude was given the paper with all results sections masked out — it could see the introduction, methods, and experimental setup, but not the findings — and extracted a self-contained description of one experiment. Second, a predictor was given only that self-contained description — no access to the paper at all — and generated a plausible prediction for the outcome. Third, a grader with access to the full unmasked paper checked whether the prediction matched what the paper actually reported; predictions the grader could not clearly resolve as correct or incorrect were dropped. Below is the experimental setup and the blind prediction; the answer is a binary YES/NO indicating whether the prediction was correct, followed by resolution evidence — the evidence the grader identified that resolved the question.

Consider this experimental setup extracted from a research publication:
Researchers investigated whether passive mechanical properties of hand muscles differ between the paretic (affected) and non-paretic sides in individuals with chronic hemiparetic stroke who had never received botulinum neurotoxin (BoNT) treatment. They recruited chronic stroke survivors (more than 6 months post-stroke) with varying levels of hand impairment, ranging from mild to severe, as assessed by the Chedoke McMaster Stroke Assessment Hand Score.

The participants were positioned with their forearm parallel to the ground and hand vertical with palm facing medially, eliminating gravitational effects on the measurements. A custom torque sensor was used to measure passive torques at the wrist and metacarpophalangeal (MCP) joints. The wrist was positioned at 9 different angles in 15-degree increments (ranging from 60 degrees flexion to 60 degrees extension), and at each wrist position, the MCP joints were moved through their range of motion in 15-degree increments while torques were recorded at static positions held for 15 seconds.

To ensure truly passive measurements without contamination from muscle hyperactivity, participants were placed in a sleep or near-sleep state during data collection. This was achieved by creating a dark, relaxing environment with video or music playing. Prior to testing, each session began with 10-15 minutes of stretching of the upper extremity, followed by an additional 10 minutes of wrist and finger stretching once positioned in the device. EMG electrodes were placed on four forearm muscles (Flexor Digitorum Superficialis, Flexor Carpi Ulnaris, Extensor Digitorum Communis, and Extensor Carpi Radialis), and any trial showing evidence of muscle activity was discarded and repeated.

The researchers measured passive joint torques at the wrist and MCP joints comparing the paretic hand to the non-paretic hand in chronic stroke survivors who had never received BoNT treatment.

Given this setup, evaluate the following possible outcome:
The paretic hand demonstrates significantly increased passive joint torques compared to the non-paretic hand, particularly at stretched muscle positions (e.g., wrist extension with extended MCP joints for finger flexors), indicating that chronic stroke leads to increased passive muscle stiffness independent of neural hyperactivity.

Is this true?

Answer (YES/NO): NO